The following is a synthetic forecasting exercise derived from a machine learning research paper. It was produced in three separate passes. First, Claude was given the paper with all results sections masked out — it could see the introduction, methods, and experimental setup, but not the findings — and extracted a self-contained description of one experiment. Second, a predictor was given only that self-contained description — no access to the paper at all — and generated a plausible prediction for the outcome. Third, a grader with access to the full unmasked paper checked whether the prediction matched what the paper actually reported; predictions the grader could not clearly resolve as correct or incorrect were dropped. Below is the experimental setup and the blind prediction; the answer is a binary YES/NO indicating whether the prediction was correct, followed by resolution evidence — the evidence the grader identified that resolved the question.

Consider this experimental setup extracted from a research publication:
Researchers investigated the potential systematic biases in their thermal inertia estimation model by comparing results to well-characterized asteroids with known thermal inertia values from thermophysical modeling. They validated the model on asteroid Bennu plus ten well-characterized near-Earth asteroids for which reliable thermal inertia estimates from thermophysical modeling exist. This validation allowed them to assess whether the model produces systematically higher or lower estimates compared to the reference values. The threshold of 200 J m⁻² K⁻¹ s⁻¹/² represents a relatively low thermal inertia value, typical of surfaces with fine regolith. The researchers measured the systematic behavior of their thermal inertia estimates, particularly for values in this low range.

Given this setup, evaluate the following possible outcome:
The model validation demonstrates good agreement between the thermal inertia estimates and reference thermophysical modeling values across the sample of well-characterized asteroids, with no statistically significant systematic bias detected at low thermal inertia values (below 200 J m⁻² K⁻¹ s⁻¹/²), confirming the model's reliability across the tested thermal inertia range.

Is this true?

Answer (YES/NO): NO